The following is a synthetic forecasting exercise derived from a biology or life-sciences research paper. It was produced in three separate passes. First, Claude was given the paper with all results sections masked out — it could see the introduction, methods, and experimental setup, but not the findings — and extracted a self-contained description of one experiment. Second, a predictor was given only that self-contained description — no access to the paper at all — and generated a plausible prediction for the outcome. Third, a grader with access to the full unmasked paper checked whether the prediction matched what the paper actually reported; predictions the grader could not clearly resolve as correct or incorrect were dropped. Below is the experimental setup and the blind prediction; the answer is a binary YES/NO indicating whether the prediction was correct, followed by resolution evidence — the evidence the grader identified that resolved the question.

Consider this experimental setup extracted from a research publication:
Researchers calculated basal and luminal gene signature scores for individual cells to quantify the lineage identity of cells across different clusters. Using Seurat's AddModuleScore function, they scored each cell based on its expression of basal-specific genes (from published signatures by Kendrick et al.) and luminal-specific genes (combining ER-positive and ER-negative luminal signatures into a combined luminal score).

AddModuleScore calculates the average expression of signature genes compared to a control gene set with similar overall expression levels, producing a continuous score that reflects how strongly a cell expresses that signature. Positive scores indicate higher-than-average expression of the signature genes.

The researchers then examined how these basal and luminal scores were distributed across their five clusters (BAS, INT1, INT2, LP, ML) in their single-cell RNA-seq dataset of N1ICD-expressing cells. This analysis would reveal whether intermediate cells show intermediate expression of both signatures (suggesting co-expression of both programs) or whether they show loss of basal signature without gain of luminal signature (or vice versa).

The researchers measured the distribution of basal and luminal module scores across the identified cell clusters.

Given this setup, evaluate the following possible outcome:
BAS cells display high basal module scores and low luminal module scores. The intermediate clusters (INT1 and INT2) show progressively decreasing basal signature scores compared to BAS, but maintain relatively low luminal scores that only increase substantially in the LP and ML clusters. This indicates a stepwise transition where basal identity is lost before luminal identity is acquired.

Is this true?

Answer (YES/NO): NO